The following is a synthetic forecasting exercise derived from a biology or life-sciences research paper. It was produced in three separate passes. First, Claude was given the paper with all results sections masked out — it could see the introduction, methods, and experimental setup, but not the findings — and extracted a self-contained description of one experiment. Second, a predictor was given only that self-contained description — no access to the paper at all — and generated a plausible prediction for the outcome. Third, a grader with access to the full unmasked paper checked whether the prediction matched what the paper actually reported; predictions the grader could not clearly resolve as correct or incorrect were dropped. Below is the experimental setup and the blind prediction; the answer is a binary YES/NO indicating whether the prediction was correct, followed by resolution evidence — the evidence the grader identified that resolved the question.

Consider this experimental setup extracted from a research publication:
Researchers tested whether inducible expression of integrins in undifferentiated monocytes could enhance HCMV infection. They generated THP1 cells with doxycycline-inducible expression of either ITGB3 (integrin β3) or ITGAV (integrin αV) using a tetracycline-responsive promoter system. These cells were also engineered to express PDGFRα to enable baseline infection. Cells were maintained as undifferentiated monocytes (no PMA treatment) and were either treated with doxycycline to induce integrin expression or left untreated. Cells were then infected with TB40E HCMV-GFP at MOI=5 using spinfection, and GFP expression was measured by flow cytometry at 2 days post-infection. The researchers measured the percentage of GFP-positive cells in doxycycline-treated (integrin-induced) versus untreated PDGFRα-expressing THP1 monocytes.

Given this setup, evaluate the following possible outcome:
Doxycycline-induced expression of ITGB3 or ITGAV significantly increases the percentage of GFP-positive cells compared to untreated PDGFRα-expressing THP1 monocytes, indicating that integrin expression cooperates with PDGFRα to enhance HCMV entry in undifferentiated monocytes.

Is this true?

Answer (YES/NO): NO